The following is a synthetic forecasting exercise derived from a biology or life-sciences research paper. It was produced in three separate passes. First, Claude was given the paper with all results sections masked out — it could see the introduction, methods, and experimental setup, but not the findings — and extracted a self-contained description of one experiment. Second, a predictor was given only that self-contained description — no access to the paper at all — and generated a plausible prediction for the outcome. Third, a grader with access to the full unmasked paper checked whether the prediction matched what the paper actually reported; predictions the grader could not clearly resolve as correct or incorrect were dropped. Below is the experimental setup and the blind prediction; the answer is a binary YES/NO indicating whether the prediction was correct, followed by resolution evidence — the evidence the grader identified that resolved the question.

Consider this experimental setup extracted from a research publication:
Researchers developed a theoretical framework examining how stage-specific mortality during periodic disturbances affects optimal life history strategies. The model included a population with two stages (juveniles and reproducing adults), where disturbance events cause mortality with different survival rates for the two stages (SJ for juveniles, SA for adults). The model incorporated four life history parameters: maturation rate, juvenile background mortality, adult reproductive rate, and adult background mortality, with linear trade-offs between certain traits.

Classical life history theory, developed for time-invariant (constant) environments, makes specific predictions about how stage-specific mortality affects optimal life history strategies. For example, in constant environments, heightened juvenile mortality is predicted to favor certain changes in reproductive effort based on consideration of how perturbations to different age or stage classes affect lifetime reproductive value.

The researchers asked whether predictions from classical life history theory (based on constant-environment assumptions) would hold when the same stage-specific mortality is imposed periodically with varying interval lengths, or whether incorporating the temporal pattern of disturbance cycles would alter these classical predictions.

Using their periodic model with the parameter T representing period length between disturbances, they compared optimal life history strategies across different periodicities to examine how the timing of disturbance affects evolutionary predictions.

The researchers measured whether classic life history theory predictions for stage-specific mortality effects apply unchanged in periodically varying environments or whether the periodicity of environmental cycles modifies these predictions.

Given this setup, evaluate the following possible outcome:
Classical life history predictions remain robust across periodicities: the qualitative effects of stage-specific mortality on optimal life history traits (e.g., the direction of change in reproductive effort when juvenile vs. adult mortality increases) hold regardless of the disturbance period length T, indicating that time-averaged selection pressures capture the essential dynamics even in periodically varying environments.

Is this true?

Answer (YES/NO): NO